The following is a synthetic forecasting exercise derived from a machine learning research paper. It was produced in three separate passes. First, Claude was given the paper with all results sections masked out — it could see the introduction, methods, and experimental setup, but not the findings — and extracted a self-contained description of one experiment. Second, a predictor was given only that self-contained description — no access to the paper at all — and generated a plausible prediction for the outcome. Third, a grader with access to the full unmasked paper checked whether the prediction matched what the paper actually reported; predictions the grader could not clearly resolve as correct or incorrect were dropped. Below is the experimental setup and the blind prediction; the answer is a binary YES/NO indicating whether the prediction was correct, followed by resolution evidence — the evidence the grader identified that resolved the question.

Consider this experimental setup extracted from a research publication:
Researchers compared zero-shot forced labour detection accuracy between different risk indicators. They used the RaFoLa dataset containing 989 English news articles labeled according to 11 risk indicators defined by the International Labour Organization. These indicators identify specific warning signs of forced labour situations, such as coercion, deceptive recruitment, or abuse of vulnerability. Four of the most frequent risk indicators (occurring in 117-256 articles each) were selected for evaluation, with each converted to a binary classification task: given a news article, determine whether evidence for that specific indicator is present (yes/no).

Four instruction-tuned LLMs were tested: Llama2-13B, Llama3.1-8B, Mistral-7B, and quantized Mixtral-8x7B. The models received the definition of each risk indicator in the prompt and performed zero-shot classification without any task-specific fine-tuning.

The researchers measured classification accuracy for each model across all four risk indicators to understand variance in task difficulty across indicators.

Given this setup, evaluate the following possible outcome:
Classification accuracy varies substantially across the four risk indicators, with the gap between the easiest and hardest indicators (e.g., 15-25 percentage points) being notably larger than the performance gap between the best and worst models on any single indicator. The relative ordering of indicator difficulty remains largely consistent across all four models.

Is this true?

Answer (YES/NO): NO